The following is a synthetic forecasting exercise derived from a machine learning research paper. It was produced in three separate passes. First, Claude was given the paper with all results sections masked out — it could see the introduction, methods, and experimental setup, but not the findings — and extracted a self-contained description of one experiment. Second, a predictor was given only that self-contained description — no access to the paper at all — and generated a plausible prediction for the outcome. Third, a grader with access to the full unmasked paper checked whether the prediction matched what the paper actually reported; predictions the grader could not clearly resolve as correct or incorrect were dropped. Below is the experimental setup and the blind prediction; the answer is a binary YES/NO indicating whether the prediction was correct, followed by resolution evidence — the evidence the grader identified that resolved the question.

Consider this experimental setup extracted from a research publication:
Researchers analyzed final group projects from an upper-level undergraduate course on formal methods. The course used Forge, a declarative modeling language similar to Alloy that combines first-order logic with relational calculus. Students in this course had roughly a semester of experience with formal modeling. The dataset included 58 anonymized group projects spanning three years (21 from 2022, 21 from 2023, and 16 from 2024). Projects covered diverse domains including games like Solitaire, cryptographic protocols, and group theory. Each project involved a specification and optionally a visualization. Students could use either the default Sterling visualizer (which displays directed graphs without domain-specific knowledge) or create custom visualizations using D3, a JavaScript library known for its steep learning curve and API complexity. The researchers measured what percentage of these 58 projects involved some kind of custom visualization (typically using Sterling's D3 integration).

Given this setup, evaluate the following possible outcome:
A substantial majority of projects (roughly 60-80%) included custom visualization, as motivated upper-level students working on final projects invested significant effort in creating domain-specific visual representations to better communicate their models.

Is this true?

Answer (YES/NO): NO